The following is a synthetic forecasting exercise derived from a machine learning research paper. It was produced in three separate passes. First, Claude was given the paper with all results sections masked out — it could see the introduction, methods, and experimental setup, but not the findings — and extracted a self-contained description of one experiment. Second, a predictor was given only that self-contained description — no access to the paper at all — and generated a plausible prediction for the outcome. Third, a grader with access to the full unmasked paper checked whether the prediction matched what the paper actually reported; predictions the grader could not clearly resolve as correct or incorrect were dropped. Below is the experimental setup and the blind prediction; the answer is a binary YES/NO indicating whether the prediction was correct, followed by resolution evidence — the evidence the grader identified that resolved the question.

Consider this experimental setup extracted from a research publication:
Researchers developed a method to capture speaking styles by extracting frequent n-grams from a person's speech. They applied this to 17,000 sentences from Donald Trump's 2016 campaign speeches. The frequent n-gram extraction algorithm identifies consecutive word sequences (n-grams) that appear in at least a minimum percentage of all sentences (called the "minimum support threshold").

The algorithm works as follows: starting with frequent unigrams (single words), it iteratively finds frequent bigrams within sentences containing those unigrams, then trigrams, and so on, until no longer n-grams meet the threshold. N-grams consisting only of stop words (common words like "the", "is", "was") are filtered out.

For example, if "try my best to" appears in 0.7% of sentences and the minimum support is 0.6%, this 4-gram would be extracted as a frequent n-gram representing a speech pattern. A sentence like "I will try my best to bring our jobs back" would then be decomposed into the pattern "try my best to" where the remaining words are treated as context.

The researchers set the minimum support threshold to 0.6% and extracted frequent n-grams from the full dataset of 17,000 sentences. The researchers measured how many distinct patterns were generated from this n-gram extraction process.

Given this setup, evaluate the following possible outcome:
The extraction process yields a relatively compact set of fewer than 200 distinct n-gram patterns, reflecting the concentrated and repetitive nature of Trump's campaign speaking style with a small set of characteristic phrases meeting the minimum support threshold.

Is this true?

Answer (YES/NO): NO